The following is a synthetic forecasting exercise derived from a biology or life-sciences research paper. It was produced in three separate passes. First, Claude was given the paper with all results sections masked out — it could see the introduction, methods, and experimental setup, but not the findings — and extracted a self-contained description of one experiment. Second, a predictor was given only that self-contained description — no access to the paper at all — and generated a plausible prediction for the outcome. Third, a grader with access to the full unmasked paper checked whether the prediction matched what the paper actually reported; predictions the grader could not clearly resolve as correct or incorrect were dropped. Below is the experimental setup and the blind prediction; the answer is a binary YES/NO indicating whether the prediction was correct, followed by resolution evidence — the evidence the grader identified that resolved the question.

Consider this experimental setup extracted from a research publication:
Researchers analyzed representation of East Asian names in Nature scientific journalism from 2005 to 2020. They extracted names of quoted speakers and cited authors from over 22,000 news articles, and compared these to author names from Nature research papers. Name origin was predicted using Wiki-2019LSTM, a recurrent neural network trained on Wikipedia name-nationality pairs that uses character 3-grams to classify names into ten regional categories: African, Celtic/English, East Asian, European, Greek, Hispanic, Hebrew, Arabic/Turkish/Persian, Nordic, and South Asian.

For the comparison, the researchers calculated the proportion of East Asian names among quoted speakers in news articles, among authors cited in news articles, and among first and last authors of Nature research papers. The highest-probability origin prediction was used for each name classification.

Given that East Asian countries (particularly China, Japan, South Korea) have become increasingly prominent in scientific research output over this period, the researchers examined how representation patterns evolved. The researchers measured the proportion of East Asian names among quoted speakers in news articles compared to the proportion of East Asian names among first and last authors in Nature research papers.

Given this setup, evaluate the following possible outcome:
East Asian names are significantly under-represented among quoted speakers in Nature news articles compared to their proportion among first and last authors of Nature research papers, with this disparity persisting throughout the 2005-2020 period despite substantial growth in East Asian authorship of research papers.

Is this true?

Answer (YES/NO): YES